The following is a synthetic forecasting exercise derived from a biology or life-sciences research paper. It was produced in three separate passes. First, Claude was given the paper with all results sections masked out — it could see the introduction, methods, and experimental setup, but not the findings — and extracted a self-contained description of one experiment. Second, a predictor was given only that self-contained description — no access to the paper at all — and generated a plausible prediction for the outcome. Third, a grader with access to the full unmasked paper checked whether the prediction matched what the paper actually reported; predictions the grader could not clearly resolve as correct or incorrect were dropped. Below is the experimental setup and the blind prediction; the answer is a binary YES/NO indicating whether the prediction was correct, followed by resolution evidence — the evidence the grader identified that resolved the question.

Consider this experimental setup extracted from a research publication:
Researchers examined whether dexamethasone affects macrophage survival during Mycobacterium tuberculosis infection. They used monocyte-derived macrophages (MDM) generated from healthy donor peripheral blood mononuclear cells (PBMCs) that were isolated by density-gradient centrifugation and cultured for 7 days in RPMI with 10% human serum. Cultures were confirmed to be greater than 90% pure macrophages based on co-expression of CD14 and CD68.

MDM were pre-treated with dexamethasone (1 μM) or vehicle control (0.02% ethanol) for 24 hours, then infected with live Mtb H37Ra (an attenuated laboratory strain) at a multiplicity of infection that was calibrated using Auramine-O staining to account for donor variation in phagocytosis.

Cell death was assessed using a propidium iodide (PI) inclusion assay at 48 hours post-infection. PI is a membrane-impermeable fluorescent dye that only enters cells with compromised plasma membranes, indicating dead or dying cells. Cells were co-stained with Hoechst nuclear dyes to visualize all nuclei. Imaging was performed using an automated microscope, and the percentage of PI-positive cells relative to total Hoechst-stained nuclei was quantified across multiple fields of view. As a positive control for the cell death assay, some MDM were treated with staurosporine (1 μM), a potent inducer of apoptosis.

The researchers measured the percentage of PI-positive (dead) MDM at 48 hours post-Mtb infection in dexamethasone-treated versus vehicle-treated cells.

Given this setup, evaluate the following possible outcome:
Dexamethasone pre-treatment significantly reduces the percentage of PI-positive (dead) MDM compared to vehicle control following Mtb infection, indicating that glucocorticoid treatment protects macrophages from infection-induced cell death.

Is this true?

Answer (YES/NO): YES